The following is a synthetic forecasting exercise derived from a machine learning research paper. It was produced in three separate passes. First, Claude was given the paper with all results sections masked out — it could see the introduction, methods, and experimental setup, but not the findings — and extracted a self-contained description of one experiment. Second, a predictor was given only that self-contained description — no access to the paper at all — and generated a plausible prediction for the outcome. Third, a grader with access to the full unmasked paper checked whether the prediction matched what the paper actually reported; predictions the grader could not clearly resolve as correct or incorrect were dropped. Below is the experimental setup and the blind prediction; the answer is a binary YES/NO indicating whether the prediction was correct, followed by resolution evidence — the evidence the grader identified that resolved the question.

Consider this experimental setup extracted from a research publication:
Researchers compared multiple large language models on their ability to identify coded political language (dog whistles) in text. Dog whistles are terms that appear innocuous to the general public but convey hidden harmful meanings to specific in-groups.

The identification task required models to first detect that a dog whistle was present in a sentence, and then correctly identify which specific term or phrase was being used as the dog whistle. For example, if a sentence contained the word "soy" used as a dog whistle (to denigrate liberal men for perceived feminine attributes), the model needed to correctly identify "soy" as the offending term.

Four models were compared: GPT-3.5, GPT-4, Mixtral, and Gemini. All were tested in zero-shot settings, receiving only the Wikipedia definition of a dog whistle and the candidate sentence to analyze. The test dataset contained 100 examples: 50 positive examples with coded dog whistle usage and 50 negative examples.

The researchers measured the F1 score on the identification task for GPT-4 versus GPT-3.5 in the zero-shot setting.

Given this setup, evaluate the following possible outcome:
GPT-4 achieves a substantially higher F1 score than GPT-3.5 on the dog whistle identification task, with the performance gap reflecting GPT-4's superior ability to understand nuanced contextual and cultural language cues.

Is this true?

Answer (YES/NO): NO